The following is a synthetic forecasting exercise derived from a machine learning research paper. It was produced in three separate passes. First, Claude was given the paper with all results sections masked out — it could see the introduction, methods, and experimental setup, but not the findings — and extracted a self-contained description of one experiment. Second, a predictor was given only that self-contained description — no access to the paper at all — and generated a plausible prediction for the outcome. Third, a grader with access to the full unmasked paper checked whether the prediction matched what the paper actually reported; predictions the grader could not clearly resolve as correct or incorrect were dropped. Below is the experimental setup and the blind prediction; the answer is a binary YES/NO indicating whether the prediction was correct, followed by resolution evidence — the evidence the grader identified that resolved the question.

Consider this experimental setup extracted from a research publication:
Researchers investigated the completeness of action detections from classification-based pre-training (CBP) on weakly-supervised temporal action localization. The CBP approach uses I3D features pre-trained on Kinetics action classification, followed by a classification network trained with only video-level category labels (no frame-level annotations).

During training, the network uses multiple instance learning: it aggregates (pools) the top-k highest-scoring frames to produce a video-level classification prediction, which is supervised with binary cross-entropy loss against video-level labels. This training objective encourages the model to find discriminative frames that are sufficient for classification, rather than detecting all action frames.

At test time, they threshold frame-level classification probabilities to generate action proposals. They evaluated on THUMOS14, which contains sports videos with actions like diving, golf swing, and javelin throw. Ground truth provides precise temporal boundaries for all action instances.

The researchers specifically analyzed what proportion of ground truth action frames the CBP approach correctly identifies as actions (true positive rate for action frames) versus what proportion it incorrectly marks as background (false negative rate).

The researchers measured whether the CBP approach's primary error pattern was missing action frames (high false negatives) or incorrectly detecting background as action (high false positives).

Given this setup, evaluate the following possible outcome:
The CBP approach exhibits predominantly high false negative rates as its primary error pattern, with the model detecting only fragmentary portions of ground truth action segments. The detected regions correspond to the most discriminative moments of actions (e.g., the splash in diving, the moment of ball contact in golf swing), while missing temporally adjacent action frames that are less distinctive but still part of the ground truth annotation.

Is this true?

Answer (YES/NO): YES